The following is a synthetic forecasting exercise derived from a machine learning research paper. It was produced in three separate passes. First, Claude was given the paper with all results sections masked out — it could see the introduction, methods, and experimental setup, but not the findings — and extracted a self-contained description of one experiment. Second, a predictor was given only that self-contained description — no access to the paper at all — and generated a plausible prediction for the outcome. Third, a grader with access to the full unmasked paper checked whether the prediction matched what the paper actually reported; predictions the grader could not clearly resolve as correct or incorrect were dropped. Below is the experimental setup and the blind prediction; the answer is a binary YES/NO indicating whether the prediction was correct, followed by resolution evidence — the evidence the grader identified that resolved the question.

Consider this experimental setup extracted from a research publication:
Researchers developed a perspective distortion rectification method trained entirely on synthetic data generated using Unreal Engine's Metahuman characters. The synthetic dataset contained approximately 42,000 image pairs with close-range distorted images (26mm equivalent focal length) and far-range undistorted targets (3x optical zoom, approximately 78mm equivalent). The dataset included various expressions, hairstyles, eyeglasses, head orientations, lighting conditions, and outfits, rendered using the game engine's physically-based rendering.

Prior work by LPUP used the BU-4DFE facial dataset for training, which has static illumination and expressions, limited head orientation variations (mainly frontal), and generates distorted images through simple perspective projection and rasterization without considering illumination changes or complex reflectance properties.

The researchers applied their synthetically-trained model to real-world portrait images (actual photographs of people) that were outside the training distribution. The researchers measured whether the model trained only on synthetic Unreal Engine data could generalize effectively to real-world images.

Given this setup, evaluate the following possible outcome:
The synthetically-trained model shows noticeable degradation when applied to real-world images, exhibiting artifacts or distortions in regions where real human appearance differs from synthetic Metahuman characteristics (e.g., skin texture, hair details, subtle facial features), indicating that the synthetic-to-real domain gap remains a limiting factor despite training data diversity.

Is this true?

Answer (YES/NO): NO